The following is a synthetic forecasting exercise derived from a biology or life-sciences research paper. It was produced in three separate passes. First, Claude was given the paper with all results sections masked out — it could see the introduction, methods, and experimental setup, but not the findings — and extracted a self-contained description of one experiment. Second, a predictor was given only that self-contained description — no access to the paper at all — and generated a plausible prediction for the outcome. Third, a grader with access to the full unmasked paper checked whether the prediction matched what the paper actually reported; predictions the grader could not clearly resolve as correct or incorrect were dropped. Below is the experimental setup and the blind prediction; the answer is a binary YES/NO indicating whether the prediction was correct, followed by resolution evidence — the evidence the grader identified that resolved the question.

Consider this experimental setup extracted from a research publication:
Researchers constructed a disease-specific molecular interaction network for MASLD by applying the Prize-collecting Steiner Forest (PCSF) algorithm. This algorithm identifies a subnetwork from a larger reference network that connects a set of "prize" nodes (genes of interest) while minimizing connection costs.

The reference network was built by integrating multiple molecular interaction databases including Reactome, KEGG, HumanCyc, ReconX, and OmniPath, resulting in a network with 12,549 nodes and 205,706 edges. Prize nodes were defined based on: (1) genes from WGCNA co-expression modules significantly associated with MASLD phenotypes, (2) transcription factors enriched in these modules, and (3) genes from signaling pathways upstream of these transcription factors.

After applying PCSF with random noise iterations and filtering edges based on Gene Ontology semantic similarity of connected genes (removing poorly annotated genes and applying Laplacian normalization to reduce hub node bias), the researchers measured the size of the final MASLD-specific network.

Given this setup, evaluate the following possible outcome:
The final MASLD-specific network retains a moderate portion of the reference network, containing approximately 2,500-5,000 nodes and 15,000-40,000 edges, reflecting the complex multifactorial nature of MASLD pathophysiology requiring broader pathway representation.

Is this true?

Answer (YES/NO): YES